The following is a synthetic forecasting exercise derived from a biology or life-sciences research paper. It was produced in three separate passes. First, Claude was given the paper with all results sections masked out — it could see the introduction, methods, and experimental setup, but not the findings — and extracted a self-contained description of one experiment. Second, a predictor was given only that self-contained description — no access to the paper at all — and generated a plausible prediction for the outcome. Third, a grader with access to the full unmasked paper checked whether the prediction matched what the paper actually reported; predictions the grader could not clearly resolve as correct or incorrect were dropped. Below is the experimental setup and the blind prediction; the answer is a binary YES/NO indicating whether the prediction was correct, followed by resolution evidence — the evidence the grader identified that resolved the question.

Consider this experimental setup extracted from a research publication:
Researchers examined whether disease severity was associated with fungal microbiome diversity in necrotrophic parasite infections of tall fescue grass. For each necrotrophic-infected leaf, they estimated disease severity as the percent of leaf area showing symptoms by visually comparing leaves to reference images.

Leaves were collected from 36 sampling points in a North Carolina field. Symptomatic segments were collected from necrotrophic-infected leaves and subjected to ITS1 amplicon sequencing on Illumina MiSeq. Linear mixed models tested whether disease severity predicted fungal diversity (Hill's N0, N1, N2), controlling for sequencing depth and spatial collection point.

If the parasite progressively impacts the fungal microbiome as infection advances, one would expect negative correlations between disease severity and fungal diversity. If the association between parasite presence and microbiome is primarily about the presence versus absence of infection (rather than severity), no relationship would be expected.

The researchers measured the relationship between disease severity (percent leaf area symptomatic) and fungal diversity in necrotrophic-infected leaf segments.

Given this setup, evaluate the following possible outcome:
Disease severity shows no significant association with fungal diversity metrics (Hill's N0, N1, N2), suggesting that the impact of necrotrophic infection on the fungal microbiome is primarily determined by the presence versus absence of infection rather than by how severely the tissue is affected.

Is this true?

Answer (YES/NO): NO